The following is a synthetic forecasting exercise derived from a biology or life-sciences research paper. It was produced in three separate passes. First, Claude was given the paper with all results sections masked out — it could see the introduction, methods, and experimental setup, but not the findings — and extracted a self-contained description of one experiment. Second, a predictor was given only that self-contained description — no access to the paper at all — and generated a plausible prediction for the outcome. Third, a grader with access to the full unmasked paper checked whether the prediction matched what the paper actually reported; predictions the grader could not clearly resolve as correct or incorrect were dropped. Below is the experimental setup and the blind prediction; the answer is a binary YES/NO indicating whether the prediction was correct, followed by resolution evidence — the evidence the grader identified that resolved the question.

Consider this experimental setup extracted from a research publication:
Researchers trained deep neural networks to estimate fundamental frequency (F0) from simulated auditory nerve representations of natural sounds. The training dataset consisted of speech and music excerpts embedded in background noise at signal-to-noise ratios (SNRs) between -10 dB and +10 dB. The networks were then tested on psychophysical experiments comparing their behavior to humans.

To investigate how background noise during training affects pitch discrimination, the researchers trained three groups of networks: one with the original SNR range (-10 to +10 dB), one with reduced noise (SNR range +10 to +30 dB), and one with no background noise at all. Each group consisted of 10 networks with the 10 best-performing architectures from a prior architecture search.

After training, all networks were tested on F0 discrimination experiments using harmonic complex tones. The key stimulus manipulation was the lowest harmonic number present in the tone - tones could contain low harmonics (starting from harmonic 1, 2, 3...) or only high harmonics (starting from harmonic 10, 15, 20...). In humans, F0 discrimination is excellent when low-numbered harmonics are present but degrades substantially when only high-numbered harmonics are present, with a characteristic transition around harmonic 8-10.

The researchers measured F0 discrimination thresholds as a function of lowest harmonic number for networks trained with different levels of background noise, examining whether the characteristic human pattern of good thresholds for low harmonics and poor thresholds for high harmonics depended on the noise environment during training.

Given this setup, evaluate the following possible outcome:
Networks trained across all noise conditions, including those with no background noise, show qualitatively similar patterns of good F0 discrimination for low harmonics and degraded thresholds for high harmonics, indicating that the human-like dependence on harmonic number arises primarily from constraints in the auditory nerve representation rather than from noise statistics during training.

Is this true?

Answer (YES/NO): NO